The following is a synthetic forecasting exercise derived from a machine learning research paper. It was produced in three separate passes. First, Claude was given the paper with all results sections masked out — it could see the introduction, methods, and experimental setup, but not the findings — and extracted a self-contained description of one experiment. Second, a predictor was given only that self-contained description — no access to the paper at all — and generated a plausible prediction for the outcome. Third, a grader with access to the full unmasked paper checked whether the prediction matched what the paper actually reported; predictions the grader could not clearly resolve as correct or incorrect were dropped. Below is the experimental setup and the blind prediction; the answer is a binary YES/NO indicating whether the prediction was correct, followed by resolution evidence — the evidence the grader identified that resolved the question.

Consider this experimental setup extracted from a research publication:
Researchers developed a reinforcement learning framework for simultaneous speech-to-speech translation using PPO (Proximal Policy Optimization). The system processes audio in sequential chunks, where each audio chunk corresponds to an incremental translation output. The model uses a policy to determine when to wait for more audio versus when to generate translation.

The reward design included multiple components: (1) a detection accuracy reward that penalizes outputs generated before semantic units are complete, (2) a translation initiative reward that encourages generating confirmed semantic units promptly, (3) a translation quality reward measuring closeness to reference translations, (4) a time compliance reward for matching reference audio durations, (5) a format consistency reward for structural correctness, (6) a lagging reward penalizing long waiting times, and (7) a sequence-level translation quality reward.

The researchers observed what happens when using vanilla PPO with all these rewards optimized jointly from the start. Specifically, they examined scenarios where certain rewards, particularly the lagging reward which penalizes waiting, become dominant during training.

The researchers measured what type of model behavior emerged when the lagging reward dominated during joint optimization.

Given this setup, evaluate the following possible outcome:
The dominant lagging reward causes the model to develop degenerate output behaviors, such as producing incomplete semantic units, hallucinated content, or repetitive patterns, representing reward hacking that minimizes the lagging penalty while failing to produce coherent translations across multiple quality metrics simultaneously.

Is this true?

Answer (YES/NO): NO